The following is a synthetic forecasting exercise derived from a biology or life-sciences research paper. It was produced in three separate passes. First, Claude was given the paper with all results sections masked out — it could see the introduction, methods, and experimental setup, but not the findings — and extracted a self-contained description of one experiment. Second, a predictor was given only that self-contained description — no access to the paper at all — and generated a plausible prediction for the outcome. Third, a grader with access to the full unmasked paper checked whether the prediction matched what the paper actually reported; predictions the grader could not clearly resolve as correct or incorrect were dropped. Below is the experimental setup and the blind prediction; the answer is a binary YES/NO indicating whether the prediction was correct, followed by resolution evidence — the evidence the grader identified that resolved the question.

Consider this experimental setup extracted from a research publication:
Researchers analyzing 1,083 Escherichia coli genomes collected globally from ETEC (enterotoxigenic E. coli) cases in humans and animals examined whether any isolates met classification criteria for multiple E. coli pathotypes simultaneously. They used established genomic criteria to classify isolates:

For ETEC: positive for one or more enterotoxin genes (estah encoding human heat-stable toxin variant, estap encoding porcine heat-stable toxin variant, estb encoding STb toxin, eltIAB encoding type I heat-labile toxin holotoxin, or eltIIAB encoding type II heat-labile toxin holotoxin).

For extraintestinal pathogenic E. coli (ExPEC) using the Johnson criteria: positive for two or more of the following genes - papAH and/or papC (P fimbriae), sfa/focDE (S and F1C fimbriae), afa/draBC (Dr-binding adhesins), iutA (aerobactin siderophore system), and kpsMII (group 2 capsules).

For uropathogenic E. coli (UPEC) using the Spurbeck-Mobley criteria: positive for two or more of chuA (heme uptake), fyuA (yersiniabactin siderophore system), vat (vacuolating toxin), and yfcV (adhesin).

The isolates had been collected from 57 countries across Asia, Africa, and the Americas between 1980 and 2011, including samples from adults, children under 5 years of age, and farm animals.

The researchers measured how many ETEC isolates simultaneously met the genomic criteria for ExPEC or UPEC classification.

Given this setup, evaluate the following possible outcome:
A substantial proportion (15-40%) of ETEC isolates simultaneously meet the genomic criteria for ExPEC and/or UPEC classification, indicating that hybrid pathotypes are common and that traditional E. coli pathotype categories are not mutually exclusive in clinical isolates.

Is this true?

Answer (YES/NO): NO